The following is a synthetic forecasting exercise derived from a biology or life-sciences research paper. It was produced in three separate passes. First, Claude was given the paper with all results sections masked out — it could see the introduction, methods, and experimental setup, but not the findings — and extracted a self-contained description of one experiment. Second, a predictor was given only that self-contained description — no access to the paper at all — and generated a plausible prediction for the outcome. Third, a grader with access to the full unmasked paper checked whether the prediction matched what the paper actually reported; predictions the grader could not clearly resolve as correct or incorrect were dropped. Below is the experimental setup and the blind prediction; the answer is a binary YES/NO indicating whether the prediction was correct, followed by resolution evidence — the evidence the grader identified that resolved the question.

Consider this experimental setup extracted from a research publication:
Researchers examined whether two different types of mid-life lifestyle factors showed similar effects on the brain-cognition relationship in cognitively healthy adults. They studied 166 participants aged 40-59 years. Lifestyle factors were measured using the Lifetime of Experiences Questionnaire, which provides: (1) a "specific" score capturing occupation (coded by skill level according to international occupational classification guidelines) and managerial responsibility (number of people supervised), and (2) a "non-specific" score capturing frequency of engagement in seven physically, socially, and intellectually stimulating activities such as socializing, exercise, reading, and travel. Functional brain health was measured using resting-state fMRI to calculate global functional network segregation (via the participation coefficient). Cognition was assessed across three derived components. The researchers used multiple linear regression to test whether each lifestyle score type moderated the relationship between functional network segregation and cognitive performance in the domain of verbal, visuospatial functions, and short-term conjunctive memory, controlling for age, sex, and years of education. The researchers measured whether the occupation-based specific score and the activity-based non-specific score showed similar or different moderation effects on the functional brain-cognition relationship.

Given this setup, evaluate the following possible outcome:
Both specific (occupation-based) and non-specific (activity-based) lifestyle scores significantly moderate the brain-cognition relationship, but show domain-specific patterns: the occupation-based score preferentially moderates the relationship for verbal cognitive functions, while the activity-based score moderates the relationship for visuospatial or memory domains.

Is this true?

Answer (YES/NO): NO